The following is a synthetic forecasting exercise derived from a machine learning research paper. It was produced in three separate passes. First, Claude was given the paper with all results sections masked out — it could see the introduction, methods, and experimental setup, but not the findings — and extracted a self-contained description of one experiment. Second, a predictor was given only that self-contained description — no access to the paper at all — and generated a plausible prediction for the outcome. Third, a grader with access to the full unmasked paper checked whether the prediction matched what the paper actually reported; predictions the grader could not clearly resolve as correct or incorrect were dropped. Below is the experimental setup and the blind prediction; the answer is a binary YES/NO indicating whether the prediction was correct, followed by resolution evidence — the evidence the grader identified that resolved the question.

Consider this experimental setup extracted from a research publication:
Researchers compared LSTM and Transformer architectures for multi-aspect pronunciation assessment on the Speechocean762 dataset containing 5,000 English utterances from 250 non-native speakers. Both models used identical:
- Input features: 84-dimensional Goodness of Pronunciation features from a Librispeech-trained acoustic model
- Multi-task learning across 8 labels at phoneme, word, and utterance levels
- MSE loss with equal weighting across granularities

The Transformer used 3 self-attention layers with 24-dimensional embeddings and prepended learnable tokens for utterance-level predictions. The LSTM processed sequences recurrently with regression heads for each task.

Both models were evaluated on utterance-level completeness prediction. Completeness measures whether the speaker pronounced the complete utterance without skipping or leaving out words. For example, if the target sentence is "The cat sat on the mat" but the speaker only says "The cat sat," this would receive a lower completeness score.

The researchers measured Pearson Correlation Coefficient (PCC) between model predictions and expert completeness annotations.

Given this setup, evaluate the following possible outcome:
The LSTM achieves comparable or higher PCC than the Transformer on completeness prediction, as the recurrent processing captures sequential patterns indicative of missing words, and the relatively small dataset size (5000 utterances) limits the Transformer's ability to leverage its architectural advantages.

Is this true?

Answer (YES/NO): NO